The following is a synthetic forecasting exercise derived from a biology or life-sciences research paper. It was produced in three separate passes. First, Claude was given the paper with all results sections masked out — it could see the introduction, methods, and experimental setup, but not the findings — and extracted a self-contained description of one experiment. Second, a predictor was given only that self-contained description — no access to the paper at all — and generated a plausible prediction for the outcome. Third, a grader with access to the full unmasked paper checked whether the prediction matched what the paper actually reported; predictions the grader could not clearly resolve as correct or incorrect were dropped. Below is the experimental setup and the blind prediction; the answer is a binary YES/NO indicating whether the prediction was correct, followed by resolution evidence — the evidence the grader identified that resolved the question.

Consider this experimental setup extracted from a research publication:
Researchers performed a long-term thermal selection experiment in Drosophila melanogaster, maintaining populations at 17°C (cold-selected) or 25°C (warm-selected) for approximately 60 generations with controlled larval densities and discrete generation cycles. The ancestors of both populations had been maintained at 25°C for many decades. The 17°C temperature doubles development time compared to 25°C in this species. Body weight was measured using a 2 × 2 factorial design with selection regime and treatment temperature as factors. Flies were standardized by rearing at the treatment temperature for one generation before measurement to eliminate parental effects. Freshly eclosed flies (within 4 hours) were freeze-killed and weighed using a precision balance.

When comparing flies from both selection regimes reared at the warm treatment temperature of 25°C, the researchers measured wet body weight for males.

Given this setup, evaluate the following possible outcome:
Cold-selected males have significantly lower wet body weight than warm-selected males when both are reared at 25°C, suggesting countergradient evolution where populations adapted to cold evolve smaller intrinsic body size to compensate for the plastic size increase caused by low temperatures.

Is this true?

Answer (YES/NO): NO